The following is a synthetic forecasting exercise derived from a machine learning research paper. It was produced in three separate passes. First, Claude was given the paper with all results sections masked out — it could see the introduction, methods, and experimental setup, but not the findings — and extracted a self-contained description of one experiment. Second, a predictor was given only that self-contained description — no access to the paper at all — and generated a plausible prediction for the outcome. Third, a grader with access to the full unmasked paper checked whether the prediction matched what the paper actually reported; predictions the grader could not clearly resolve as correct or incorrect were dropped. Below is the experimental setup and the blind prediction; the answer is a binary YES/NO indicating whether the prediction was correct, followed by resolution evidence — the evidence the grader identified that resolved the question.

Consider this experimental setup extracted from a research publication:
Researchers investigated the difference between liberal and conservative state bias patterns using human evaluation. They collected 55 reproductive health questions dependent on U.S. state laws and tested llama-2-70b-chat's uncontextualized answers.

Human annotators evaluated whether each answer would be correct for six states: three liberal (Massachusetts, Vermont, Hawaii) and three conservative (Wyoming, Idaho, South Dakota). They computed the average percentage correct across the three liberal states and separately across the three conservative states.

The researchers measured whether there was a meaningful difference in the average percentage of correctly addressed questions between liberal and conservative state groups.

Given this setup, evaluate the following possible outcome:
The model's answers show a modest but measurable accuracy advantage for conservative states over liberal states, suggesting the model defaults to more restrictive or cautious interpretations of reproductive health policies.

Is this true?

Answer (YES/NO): NO